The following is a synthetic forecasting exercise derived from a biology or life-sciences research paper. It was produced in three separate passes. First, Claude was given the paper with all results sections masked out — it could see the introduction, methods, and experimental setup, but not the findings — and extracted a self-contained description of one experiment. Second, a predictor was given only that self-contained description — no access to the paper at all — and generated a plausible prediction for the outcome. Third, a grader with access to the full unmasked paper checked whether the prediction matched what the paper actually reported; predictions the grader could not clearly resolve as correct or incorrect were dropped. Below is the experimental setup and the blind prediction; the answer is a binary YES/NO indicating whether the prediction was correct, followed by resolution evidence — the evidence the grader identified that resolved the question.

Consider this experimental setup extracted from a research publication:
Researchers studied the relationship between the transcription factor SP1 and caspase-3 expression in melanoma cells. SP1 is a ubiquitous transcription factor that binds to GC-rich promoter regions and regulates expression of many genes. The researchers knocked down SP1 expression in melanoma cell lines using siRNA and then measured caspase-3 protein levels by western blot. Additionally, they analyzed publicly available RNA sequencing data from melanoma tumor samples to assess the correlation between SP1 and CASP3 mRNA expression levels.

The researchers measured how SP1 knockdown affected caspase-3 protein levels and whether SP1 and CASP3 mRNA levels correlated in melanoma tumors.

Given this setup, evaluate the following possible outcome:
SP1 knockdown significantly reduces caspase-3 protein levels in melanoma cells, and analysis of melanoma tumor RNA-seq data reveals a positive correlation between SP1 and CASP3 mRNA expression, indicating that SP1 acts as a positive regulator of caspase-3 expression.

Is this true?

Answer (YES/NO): YES